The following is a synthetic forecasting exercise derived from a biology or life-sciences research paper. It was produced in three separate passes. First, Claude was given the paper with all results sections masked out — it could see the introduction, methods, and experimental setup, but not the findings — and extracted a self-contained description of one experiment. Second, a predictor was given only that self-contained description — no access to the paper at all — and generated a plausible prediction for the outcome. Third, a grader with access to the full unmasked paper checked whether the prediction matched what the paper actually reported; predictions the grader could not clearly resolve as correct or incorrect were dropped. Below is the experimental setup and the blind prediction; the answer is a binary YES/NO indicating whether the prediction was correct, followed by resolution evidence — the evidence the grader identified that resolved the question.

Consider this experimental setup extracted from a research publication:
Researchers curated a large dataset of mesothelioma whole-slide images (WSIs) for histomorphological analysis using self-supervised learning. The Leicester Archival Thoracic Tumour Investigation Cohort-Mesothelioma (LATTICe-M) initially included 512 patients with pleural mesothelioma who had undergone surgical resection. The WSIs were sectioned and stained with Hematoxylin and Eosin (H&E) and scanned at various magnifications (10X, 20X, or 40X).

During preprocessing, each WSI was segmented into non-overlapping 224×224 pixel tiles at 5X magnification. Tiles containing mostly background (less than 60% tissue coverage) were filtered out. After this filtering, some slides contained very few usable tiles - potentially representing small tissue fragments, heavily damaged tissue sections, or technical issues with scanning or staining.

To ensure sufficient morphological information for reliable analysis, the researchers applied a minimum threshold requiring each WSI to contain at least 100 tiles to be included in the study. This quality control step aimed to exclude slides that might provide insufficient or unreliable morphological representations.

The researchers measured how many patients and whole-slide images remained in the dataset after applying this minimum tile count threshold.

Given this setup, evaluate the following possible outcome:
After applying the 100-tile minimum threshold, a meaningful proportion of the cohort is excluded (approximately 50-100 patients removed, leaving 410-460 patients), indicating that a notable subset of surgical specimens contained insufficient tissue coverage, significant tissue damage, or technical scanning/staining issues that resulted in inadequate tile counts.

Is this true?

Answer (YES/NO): NO